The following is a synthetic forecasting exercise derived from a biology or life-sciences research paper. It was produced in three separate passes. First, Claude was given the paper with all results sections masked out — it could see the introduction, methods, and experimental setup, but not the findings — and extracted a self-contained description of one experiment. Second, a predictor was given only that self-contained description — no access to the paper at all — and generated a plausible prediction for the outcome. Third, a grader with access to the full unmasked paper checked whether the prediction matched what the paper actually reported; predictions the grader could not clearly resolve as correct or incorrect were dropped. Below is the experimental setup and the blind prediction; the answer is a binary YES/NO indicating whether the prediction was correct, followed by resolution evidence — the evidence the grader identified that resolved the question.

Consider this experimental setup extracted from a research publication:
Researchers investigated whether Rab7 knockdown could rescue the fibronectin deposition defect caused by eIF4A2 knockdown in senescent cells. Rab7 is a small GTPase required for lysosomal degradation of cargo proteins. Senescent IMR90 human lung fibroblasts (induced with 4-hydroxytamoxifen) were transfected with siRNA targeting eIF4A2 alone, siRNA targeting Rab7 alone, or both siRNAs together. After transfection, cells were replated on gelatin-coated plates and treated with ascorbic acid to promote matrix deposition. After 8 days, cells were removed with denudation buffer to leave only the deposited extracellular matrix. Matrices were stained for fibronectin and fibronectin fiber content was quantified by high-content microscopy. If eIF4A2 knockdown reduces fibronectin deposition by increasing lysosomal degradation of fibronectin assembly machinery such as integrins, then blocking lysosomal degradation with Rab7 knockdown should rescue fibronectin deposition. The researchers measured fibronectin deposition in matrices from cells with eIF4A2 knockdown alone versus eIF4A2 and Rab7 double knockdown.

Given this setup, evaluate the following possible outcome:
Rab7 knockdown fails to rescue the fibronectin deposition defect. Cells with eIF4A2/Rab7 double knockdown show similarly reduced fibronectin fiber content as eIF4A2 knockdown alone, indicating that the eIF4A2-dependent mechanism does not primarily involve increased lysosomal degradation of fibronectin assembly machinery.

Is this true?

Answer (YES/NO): NO